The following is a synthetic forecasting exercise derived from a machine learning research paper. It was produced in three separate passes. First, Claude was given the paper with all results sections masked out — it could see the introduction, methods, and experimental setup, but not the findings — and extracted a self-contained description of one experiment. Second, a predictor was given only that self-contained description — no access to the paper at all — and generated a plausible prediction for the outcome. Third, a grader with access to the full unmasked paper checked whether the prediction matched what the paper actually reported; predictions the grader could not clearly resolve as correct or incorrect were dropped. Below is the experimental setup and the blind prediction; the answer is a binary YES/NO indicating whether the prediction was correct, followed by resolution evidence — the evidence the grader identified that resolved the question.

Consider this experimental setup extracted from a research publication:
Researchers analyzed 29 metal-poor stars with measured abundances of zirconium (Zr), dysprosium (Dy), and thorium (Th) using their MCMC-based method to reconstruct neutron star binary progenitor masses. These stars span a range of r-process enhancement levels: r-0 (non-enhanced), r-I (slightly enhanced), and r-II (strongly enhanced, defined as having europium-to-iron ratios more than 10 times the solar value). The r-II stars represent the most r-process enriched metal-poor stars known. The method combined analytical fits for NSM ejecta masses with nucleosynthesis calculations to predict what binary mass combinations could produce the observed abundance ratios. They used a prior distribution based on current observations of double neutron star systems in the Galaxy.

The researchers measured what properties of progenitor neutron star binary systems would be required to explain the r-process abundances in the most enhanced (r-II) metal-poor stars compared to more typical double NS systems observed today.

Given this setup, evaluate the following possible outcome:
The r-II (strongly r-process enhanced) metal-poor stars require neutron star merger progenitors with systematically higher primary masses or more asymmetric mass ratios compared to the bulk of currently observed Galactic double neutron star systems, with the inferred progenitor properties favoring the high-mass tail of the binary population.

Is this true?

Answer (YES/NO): YES